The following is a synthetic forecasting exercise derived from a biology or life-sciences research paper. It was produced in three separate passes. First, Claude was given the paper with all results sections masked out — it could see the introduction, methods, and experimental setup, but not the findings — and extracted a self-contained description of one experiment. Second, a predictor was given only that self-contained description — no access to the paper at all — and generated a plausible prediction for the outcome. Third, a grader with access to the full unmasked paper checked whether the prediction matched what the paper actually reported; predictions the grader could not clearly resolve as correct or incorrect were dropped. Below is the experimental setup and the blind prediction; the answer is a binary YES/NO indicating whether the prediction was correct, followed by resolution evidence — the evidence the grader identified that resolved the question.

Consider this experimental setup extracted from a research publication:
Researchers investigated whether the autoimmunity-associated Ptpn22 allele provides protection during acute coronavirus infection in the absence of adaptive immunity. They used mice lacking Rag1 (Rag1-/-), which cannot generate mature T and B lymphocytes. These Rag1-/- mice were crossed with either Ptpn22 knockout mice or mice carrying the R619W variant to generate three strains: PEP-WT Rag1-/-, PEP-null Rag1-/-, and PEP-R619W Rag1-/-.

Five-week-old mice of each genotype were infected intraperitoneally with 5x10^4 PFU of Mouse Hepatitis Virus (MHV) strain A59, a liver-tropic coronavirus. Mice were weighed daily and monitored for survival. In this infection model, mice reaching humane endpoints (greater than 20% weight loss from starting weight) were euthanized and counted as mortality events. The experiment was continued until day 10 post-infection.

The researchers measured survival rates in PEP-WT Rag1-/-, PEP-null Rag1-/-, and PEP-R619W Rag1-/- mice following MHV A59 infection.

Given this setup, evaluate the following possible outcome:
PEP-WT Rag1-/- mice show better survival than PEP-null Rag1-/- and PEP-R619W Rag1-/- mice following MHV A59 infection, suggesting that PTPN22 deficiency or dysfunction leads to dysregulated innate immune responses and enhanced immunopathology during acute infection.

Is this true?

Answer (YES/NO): NO